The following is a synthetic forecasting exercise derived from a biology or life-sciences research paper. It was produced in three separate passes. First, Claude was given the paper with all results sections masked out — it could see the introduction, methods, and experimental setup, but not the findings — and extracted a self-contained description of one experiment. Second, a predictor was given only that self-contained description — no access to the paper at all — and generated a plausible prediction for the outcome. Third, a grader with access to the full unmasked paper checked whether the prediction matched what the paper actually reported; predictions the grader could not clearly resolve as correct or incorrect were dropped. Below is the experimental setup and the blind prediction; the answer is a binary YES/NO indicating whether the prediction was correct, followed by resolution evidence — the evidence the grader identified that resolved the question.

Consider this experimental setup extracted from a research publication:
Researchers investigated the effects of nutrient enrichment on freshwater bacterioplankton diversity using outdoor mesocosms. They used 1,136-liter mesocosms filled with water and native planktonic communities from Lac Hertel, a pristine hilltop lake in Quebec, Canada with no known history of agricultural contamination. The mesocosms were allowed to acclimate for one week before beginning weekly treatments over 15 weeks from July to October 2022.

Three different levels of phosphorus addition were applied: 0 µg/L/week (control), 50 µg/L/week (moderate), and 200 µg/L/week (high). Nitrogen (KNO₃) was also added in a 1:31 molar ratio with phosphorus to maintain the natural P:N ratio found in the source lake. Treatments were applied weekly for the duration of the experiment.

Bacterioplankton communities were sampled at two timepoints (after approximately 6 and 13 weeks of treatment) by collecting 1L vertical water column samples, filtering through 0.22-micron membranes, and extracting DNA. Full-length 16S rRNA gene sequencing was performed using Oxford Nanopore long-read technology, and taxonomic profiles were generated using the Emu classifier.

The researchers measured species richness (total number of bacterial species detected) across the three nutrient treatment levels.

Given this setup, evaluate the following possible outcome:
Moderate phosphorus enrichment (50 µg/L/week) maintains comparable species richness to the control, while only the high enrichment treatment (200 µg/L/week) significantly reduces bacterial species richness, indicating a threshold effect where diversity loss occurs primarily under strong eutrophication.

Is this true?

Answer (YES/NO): NO